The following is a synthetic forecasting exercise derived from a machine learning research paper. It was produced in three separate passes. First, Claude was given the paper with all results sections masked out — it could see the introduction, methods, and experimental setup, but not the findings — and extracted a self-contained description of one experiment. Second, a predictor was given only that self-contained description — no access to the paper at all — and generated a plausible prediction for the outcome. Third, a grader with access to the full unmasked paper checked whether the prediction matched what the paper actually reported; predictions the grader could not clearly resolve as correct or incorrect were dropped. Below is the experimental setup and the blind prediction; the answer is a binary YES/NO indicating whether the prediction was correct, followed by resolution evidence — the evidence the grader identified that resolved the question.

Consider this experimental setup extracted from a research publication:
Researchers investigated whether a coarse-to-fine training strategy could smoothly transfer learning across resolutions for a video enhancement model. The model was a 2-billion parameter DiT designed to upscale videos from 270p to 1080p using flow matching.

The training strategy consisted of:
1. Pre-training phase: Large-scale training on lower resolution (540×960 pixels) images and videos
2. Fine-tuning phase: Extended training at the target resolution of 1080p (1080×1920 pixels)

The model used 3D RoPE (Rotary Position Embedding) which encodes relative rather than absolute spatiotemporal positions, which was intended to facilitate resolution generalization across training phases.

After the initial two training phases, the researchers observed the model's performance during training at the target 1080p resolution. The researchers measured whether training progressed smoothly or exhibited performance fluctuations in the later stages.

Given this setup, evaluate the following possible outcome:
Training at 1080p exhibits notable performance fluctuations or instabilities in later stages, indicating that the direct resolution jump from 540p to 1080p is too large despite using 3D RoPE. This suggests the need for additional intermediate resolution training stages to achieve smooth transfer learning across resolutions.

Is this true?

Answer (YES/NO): NO